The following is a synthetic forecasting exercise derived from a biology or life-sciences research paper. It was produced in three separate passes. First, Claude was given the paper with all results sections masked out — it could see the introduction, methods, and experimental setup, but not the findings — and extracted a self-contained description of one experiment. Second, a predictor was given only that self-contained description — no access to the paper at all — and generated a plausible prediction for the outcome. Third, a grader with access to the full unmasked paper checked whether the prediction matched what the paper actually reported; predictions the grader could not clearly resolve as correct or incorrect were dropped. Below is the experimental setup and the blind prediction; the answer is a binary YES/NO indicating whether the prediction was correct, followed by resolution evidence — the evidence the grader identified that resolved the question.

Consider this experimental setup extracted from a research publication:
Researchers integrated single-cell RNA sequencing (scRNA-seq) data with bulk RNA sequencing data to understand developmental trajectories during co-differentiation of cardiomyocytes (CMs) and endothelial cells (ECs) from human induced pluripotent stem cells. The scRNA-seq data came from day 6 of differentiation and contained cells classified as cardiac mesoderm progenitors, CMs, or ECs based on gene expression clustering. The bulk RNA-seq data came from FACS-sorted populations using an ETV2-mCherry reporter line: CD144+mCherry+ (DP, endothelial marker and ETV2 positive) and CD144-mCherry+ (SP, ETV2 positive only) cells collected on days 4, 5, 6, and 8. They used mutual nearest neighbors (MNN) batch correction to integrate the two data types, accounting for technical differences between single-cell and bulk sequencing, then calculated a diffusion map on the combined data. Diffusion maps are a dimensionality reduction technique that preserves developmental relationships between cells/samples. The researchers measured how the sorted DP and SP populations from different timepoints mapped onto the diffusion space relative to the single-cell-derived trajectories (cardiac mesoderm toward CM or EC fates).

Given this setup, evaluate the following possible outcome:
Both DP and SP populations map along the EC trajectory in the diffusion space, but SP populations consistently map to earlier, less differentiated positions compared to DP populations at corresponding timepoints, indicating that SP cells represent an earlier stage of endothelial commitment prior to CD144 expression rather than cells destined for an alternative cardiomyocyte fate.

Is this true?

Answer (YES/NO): NO